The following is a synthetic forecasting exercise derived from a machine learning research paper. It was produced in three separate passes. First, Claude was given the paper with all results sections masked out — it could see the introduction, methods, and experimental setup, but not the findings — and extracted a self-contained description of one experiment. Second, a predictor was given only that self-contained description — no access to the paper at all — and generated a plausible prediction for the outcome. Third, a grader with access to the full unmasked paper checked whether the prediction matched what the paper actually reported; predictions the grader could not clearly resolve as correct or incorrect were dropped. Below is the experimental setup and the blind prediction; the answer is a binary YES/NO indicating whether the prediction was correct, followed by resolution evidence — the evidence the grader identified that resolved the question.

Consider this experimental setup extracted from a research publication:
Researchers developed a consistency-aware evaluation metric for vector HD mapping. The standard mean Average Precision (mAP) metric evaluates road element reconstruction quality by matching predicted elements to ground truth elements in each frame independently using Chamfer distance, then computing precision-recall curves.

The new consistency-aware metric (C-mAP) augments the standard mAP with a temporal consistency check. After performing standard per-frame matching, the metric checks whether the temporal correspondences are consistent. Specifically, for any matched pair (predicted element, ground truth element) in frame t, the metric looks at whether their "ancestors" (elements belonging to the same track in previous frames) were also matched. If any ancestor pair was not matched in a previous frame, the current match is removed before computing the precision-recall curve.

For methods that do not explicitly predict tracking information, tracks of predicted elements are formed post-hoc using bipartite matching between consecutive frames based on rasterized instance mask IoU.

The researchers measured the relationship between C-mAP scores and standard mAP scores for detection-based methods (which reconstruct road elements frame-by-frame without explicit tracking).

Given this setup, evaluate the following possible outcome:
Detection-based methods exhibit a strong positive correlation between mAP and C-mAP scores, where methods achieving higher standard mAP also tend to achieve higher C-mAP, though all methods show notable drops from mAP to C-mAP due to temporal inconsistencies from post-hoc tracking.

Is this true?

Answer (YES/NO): NO